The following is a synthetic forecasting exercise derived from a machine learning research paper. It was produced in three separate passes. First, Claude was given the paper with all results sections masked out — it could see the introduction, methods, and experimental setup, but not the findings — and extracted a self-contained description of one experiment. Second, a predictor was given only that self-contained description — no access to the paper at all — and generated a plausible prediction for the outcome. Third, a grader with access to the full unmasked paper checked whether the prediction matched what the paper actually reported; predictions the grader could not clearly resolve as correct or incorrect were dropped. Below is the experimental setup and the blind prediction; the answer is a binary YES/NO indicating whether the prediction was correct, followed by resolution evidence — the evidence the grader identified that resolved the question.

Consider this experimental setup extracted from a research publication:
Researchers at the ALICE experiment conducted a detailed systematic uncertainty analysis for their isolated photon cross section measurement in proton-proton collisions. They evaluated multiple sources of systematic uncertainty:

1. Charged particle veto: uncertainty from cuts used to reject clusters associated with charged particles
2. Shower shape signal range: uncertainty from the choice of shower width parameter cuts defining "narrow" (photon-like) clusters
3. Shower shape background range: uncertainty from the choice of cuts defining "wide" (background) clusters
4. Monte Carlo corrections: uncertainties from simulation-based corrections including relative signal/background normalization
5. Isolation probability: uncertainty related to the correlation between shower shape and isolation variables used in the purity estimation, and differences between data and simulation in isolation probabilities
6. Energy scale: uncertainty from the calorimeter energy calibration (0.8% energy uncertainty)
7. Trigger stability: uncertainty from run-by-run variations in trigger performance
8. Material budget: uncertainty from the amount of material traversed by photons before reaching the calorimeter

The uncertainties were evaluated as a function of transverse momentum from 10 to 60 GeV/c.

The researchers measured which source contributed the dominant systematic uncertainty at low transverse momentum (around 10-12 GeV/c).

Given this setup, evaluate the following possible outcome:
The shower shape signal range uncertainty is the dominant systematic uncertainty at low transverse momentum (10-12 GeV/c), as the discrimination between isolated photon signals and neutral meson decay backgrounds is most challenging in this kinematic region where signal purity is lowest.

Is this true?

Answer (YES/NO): NO